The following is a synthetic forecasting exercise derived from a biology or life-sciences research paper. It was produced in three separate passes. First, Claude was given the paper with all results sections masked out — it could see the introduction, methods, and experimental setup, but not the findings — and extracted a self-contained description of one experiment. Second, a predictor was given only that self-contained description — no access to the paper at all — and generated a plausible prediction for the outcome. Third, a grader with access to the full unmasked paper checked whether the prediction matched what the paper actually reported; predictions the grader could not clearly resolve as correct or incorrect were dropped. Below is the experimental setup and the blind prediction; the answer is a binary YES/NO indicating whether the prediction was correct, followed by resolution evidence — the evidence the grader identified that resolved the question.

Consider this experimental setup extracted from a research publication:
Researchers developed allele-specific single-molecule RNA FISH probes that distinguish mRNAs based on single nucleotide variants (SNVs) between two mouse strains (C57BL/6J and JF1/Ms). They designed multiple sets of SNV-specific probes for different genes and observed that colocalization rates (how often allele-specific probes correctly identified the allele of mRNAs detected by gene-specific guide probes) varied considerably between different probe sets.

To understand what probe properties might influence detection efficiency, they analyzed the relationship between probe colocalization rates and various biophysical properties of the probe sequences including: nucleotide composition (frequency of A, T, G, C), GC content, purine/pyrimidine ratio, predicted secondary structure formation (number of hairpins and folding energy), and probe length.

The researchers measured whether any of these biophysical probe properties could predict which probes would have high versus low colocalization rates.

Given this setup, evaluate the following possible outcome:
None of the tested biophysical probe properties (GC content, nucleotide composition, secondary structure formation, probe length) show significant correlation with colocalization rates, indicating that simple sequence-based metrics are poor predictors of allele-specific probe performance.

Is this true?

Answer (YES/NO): YES